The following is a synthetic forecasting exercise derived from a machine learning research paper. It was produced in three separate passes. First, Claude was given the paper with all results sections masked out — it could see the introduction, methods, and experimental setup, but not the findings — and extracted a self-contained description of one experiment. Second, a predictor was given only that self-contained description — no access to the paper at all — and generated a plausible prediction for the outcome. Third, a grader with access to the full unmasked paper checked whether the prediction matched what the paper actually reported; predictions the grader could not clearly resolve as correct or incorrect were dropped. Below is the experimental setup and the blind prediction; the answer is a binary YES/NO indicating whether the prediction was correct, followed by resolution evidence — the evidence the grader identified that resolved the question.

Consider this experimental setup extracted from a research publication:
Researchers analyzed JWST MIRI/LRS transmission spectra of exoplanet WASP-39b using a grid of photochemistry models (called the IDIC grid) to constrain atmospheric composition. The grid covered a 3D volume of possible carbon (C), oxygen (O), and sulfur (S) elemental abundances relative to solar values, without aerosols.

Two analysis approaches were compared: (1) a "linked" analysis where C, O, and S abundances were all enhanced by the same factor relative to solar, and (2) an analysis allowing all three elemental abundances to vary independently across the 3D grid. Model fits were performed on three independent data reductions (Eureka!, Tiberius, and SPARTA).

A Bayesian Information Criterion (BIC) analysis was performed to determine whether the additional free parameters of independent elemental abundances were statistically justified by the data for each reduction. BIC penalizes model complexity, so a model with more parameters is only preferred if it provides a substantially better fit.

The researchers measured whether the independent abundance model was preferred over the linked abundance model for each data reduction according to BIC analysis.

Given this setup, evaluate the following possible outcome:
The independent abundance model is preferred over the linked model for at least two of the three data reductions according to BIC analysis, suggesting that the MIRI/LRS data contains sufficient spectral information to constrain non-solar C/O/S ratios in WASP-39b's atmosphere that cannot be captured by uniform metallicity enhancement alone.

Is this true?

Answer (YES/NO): NO